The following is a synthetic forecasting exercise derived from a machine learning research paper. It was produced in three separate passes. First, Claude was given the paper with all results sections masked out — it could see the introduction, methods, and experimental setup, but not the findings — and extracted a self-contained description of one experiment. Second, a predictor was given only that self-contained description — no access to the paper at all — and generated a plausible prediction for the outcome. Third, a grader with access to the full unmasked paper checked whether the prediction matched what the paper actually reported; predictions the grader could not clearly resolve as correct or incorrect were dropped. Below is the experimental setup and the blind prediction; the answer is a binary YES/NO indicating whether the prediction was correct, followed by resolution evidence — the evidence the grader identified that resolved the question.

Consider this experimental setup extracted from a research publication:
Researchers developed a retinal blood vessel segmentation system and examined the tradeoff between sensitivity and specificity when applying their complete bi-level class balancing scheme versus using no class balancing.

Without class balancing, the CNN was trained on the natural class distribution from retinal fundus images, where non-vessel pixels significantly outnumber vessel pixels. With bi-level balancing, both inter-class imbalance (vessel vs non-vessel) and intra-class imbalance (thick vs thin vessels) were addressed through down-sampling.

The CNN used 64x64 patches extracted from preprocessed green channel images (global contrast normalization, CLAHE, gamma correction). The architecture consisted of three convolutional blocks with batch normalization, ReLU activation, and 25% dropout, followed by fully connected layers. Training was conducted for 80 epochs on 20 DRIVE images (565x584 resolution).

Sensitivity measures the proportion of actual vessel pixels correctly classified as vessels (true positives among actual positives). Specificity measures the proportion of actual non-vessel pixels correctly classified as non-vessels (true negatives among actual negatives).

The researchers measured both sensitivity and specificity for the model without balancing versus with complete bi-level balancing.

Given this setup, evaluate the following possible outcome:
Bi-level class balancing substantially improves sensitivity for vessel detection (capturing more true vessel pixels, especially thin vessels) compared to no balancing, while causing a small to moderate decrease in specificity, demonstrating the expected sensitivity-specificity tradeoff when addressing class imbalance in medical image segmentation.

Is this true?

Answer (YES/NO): YES